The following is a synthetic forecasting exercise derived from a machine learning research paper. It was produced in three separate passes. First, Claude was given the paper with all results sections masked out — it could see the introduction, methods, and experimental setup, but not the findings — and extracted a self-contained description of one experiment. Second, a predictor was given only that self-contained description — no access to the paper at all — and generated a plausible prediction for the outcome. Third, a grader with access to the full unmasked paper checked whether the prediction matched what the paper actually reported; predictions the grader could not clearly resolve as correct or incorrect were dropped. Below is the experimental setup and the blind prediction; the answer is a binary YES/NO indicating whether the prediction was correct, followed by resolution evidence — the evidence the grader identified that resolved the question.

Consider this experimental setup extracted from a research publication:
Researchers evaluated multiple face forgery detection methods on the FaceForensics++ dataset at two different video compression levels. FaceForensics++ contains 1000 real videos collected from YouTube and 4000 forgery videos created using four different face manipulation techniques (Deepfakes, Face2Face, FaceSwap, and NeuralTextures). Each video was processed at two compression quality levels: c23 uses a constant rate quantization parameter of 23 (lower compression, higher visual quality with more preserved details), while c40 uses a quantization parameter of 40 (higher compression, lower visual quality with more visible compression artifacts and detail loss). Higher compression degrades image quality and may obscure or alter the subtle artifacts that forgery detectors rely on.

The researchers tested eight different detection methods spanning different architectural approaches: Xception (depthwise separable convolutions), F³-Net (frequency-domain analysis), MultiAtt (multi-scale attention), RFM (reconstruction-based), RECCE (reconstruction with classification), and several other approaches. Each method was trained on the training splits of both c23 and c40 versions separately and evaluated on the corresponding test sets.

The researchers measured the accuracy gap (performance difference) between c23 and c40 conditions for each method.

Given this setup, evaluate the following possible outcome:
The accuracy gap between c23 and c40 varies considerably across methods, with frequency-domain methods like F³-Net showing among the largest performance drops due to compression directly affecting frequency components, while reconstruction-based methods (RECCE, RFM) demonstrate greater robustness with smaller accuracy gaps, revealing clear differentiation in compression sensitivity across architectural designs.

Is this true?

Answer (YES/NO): NO